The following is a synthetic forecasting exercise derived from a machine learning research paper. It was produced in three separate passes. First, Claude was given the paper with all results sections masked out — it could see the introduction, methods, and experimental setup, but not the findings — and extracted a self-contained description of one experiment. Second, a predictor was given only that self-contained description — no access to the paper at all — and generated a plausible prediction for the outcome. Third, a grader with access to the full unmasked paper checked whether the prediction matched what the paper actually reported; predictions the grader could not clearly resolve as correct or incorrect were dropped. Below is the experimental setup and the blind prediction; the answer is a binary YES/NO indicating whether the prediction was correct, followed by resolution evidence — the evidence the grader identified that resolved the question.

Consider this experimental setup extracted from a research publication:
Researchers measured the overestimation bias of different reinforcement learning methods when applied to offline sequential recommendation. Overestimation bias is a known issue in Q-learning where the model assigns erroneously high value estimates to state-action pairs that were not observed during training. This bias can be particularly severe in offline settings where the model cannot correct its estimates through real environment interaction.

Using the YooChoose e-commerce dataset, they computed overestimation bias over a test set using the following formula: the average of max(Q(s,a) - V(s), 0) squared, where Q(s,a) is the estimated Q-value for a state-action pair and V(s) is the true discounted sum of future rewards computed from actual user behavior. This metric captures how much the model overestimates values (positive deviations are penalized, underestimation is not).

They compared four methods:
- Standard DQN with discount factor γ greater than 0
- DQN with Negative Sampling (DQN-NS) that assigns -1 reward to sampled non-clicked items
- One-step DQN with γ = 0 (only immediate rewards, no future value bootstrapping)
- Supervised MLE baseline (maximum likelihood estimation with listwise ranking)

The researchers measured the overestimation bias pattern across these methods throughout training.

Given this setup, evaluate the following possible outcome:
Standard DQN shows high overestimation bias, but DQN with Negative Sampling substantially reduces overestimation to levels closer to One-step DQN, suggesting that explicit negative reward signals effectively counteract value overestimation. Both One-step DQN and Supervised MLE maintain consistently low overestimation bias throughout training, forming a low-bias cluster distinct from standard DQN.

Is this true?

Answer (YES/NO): NO